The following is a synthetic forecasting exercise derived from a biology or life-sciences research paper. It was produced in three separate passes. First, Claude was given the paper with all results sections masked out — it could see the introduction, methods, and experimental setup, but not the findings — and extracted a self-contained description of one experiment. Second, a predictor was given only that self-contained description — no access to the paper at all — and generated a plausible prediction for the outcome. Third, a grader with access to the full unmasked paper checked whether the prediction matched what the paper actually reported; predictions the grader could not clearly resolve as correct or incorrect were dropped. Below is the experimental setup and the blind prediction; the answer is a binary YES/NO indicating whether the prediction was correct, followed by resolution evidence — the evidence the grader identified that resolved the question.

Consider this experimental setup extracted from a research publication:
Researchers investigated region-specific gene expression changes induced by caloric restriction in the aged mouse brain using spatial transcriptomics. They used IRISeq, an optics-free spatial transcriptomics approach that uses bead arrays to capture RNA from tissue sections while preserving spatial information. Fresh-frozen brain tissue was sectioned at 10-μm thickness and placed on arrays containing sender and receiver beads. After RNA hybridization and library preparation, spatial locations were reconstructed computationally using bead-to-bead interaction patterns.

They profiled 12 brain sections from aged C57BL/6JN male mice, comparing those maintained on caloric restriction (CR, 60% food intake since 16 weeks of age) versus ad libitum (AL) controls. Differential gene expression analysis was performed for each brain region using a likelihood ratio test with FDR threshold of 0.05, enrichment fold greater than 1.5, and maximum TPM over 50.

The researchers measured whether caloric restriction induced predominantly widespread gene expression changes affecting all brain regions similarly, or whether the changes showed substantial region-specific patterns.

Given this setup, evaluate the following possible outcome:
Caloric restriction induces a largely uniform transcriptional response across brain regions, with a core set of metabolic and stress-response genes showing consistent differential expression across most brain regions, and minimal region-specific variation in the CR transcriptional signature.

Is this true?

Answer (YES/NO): NO